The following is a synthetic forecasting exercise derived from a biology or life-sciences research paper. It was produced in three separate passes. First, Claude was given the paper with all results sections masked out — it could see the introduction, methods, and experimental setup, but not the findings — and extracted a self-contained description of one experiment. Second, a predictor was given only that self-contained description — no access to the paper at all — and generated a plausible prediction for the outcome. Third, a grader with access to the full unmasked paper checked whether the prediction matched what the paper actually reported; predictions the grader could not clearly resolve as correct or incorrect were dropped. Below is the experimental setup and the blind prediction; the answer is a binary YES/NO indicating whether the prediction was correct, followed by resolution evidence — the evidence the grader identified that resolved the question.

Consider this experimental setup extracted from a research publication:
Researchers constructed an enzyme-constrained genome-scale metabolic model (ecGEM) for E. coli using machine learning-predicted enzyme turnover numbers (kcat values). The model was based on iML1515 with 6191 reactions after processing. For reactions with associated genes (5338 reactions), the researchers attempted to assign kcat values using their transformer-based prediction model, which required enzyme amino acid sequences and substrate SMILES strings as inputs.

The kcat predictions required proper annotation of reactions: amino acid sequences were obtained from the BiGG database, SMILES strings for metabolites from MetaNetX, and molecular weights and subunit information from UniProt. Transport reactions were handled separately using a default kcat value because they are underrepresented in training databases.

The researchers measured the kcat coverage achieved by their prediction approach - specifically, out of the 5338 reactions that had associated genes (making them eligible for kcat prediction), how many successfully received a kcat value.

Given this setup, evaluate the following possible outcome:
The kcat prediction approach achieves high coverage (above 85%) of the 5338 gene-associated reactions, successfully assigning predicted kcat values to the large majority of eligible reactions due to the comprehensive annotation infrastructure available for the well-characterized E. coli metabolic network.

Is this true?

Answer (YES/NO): YES